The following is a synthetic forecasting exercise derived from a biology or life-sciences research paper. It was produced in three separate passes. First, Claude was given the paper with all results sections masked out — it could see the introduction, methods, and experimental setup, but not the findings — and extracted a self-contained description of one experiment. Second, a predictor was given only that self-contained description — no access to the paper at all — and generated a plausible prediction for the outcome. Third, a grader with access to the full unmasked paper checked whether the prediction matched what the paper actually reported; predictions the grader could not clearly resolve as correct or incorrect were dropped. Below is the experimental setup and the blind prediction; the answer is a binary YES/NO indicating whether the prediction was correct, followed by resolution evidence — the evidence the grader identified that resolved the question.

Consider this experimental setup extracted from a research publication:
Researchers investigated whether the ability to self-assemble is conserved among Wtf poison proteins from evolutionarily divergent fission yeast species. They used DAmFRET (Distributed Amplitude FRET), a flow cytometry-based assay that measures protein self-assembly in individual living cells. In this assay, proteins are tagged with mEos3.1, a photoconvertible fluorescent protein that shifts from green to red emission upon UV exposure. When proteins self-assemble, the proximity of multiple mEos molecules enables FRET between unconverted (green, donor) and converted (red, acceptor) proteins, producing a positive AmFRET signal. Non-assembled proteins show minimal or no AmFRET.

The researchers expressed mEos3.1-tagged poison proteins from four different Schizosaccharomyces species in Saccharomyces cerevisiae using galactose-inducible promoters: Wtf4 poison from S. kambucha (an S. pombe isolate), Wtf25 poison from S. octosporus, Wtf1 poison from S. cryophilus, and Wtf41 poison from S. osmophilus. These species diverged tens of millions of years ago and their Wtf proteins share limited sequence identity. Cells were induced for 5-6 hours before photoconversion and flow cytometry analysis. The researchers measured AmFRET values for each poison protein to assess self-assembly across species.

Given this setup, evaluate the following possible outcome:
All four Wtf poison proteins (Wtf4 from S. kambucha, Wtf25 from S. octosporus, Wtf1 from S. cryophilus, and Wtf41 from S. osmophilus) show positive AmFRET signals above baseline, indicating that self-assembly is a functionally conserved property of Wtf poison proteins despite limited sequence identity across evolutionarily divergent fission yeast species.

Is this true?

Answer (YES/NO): YES